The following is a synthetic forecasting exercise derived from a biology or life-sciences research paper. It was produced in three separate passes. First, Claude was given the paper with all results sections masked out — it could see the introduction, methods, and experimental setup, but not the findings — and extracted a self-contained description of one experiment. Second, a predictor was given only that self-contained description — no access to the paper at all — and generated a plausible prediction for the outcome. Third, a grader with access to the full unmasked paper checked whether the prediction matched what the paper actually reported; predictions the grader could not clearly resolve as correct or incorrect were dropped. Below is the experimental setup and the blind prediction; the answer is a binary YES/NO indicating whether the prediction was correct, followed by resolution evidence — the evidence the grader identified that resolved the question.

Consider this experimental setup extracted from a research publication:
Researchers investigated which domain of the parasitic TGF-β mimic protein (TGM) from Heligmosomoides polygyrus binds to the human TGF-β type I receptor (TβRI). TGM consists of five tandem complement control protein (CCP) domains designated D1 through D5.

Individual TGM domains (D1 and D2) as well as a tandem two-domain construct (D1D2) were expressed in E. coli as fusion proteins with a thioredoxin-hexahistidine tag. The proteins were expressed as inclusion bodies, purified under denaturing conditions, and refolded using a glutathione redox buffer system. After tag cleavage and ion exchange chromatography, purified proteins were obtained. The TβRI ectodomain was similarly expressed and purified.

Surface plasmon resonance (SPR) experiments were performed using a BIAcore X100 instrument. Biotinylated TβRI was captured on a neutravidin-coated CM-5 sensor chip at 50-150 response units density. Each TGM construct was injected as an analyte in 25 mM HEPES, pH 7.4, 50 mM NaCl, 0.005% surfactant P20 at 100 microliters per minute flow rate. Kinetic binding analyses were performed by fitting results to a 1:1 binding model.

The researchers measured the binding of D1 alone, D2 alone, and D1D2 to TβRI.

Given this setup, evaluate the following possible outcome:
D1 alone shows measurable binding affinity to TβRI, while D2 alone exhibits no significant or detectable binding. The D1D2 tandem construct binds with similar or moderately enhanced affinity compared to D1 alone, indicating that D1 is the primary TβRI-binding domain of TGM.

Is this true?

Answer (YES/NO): NO